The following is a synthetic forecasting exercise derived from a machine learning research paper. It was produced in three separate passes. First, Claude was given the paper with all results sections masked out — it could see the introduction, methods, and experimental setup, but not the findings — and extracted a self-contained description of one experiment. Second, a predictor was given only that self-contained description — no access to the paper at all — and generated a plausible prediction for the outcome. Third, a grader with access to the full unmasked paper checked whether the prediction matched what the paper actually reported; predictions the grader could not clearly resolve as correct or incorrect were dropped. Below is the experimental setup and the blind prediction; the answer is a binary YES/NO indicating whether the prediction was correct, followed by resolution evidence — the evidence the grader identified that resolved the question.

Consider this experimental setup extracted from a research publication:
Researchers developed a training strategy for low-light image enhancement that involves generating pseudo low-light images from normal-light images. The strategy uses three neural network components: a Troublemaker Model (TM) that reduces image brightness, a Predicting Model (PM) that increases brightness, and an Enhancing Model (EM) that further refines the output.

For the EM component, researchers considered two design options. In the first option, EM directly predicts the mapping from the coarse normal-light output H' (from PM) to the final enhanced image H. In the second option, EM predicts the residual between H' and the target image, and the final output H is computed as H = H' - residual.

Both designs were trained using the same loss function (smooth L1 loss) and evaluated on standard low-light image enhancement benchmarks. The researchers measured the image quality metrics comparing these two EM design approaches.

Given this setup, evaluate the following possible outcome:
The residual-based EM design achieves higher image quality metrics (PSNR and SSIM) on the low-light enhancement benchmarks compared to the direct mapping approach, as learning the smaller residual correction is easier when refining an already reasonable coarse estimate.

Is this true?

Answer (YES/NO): YES